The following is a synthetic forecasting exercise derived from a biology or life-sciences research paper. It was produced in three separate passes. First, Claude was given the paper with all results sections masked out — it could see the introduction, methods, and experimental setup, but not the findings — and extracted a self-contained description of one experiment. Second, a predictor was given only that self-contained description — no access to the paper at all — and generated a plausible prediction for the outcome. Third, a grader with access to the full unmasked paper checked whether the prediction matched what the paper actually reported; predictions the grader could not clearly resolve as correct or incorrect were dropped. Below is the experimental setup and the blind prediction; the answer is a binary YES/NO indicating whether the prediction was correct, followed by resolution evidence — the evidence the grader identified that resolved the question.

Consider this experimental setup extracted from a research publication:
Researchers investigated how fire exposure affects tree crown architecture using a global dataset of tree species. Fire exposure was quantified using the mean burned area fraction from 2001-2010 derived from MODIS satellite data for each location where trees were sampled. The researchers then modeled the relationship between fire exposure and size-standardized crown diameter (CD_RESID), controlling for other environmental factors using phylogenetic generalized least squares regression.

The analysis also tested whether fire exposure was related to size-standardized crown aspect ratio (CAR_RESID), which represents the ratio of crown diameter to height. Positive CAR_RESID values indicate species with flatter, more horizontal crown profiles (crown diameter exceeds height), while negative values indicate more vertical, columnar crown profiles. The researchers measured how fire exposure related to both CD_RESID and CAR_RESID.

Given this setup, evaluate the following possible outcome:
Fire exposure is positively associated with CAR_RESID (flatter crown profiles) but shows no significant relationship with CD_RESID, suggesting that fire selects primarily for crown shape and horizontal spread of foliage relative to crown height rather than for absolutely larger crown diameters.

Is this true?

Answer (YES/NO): NO